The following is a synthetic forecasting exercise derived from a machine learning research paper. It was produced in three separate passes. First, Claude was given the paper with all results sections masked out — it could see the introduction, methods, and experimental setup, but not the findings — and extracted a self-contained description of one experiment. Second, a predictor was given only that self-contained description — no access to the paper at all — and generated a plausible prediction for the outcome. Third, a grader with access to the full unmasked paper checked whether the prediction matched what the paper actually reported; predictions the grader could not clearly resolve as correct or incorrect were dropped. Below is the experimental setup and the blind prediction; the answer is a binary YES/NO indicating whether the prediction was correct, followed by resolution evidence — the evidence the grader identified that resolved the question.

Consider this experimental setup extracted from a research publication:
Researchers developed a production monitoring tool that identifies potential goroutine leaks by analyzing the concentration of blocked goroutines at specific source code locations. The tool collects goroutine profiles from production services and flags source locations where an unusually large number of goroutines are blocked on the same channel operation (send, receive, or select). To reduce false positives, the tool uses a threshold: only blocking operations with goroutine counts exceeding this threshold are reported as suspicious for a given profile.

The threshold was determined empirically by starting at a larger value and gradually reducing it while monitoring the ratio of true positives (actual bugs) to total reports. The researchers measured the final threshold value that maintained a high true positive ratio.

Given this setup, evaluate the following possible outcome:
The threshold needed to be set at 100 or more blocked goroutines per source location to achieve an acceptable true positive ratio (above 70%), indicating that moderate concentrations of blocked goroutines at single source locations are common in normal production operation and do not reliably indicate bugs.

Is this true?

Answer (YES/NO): NO